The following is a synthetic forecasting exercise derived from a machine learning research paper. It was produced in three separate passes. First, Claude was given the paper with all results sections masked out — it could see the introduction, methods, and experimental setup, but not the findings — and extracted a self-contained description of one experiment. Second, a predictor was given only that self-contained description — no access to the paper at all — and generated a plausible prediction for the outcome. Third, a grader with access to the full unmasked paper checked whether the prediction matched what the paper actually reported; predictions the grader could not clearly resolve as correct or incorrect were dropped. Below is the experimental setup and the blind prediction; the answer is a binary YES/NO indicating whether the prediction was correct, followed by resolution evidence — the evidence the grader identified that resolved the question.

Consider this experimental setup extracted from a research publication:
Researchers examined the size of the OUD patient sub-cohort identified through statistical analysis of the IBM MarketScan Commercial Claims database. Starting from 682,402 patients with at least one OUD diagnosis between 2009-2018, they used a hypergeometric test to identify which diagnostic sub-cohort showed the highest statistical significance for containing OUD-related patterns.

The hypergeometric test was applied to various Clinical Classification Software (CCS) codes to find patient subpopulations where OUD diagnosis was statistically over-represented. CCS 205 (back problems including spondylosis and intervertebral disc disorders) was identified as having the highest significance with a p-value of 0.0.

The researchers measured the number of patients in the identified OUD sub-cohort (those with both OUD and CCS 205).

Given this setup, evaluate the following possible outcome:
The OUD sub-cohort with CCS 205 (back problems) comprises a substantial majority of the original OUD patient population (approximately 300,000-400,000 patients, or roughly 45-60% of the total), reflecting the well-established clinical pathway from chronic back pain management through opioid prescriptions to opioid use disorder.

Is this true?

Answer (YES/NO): NO